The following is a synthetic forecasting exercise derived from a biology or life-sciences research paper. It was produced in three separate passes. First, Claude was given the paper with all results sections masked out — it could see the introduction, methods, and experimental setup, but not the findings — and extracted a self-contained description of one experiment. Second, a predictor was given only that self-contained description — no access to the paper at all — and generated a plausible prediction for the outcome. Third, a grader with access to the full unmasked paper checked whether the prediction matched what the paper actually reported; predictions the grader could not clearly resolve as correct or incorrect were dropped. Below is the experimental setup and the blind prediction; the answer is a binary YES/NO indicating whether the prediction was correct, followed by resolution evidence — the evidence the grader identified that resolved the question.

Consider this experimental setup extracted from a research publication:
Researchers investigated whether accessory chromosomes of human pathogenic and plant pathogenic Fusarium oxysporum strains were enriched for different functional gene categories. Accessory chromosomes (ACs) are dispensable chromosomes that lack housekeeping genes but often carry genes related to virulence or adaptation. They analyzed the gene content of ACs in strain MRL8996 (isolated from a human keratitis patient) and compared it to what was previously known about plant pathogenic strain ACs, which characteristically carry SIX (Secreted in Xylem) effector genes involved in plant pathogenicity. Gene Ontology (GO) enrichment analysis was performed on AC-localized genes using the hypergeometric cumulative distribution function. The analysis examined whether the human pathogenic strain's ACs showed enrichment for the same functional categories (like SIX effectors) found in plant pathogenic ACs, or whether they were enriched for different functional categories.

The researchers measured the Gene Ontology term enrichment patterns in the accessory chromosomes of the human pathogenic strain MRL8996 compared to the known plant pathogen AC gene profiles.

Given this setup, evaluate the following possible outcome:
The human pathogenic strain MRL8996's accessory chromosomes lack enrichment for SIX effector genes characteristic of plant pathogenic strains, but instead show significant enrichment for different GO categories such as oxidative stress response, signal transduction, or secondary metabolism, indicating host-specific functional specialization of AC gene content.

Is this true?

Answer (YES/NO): NO